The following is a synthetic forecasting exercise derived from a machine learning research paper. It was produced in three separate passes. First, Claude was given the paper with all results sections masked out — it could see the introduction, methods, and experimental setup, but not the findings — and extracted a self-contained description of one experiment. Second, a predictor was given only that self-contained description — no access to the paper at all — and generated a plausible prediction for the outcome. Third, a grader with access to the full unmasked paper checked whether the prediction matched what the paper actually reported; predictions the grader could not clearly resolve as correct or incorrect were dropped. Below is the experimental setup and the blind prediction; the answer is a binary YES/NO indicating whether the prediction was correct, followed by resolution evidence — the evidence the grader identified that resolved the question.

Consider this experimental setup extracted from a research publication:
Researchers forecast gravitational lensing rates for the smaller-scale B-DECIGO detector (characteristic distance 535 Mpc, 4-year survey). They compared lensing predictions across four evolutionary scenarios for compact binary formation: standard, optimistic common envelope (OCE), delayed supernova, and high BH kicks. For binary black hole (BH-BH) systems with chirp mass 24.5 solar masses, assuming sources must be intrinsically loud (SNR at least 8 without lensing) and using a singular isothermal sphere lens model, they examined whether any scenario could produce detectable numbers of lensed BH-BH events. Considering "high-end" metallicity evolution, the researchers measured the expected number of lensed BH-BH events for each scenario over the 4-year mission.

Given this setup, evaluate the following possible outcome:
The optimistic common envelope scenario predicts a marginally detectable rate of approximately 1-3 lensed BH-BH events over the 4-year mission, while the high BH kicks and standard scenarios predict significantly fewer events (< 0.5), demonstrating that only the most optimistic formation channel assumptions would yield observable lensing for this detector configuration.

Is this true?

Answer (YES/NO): NO